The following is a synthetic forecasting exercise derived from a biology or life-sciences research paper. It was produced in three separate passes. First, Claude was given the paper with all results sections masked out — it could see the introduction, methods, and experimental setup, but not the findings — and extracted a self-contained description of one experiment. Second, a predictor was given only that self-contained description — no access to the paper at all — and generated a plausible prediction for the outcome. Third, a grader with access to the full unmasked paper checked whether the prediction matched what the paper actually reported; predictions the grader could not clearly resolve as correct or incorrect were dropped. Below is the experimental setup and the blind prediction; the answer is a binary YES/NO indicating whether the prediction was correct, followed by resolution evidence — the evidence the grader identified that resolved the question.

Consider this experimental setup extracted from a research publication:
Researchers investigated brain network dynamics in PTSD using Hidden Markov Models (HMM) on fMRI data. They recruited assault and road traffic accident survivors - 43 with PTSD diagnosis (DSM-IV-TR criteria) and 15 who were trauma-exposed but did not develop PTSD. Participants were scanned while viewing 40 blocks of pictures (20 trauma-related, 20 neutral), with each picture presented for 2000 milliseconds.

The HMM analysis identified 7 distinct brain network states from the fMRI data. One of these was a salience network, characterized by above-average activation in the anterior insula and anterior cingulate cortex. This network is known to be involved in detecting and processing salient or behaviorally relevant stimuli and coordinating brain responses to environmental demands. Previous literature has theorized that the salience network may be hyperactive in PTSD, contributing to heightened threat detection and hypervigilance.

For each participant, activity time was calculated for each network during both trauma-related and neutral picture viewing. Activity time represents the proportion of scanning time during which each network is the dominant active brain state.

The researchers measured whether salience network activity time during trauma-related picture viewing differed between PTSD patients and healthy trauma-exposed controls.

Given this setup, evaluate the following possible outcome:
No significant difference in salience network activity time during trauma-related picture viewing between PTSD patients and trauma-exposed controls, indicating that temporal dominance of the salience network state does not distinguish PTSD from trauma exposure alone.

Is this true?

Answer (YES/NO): YES